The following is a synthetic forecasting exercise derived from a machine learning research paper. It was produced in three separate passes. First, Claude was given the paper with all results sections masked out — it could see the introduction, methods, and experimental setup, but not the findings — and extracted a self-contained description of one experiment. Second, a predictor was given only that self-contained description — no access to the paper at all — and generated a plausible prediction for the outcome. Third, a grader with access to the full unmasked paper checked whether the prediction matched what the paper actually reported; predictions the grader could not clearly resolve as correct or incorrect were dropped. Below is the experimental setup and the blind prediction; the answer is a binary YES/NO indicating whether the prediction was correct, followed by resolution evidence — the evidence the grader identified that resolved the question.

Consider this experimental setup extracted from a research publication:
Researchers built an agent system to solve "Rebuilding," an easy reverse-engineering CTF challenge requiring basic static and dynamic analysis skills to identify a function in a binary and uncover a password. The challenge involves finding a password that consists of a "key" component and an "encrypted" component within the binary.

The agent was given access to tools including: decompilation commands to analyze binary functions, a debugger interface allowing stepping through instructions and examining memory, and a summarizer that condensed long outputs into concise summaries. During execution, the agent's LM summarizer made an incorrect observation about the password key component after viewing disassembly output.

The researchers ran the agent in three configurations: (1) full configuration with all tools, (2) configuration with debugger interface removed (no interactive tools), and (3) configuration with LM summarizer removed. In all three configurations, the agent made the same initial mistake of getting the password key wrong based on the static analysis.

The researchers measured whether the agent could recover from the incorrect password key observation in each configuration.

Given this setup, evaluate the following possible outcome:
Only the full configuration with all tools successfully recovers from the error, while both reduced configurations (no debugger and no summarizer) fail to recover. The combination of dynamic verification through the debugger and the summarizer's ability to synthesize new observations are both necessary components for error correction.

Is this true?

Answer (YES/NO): YES